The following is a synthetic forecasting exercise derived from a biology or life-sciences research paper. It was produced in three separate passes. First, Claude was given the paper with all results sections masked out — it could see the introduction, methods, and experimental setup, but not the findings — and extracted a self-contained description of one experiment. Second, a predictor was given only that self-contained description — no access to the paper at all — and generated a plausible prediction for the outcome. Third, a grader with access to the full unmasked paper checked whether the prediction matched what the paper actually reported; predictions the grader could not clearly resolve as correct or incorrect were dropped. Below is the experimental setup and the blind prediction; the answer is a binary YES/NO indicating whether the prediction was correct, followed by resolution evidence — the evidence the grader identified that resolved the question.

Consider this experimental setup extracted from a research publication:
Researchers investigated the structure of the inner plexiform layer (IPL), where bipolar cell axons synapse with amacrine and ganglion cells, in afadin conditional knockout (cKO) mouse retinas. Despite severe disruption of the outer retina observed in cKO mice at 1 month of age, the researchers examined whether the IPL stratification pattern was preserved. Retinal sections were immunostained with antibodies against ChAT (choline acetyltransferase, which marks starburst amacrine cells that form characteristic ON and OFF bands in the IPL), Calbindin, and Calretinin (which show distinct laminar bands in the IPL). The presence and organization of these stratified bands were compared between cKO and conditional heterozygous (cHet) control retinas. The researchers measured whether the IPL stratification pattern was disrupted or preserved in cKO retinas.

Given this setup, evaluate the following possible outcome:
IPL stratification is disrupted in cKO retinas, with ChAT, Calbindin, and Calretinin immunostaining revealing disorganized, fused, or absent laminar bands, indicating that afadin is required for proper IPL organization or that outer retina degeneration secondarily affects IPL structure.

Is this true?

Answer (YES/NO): NO